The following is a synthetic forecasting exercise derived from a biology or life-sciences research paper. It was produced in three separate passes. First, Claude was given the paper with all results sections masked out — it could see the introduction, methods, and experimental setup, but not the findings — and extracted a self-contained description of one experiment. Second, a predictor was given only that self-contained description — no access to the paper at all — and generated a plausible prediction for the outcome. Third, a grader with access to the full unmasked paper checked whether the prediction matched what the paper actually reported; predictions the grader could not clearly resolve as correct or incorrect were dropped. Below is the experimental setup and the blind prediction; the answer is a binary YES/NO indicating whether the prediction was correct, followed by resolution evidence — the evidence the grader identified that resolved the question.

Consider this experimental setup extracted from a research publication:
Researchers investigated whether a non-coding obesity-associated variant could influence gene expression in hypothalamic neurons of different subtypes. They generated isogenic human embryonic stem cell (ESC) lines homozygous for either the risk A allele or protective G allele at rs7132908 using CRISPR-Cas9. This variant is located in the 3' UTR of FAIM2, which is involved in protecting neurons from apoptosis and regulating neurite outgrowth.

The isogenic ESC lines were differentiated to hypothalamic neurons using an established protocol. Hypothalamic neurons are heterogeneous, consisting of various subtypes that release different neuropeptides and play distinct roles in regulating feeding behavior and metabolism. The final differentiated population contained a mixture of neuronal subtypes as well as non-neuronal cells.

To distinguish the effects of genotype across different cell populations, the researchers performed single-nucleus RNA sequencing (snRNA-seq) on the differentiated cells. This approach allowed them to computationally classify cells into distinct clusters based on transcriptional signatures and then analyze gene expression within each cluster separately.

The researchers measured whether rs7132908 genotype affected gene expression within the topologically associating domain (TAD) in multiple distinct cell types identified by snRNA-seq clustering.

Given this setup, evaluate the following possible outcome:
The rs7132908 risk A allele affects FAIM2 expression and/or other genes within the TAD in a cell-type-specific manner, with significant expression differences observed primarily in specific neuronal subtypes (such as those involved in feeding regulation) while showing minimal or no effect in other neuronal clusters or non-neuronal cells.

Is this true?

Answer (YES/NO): NO